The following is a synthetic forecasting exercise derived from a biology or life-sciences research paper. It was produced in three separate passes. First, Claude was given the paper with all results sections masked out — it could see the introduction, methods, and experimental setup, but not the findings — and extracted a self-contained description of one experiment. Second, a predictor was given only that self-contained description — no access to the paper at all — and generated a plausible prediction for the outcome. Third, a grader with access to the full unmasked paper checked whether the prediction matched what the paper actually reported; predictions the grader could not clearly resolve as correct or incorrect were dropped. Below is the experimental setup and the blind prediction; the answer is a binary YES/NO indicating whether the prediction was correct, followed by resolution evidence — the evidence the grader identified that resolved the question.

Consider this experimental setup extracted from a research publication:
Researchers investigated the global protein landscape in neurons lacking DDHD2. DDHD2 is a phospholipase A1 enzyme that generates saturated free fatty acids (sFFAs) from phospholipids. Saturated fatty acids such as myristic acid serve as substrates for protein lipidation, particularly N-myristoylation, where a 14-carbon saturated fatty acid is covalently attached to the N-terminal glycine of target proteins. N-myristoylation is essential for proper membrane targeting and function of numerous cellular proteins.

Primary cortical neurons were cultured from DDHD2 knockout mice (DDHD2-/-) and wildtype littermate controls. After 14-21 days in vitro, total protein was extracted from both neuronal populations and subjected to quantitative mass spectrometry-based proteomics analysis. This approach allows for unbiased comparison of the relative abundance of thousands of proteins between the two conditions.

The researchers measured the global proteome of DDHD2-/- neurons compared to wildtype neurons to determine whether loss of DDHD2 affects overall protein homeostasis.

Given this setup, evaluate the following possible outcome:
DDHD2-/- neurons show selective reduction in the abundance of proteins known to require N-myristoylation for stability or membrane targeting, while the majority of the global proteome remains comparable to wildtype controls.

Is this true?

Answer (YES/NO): NO